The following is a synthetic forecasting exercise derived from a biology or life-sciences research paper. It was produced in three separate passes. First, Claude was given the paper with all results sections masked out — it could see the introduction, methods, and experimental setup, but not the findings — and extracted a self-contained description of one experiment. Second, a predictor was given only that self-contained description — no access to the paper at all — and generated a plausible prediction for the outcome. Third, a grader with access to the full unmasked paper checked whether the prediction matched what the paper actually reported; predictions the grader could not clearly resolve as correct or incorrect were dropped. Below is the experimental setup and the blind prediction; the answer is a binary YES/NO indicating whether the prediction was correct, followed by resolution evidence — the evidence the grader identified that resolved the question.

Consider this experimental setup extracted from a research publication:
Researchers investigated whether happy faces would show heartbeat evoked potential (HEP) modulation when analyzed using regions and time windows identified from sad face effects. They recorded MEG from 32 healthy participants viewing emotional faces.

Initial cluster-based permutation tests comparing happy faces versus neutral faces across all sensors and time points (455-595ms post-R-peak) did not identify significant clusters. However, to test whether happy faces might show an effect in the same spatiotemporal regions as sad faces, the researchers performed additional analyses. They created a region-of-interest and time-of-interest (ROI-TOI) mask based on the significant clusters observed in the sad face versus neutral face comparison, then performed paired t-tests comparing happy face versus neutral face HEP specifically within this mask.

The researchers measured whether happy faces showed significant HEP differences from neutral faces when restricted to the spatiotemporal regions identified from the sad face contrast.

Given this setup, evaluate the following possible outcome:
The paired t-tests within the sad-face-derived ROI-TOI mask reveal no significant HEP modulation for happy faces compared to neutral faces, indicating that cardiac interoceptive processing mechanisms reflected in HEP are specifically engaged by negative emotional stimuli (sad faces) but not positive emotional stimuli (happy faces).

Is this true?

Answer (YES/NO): NO